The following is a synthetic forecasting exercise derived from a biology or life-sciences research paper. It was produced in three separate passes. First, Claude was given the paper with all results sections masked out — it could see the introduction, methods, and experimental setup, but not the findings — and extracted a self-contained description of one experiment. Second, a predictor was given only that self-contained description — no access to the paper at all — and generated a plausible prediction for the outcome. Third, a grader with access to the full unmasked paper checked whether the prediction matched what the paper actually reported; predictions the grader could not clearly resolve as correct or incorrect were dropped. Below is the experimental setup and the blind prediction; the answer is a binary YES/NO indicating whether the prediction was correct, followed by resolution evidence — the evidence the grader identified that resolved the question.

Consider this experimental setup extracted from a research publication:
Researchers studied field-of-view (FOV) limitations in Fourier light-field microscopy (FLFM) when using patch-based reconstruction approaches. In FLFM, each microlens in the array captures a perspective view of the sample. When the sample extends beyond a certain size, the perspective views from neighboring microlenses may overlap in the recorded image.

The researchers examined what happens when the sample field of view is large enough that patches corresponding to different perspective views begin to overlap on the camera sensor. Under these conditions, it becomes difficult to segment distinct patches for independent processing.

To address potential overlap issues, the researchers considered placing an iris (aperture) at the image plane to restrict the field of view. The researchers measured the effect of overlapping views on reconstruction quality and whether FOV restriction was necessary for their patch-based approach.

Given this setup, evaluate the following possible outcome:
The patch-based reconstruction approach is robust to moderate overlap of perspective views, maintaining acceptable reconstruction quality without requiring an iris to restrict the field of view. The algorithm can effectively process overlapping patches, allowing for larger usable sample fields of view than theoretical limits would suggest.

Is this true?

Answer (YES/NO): NO